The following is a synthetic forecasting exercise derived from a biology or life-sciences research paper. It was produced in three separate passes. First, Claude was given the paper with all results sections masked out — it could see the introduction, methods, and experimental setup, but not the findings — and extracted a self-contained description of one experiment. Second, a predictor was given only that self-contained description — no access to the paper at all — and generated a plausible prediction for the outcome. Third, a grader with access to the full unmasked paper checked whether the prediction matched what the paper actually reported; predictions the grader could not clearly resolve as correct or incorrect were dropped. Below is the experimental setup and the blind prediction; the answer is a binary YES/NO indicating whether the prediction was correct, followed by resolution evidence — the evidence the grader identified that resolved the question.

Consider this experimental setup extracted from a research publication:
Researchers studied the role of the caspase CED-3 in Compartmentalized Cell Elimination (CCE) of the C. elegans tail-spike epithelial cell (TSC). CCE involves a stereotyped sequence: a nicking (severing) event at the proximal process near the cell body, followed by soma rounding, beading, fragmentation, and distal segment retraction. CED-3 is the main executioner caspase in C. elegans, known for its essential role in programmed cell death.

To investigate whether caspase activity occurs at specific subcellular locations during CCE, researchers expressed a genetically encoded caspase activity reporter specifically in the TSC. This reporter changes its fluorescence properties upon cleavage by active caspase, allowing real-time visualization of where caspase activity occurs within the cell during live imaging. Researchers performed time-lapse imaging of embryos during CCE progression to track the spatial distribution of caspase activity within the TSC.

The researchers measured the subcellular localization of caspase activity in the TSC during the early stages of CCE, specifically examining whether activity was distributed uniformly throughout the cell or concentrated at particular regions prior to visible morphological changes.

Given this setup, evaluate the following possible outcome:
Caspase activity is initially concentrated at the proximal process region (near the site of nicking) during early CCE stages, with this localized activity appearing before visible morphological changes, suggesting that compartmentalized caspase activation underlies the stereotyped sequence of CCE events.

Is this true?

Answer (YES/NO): YES